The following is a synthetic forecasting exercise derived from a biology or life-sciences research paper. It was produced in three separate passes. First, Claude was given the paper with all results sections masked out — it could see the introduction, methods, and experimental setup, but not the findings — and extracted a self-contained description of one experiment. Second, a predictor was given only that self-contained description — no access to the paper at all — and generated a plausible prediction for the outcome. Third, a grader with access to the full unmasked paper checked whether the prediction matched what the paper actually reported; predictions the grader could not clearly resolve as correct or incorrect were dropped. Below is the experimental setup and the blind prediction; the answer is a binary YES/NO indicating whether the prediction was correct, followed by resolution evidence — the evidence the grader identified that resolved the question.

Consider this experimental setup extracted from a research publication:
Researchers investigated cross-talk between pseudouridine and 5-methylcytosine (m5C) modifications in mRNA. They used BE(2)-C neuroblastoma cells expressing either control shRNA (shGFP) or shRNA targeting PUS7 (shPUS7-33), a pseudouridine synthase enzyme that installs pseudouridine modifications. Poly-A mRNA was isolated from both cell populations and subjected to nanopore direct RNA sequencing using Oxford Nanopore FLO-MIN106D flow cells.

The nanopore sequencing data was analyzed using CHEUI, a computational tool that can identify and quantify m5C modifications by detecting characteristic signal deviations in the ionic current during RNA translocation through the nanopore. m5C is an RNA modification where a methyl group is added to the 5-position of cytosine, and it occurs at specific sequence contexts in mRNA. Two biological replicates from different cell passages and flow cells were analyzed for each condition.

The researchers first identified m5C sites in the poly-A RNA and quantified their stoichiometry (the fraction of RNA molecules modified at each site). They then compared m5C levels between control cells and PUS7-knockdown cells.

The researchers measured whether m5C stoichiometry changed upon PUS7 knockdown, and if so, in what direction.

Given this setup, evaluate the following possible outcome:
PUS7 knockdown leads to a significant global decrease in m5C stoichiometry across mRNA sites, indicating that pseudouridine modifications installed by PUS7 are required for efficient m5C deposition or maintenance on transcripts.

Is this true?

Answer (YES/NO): NO